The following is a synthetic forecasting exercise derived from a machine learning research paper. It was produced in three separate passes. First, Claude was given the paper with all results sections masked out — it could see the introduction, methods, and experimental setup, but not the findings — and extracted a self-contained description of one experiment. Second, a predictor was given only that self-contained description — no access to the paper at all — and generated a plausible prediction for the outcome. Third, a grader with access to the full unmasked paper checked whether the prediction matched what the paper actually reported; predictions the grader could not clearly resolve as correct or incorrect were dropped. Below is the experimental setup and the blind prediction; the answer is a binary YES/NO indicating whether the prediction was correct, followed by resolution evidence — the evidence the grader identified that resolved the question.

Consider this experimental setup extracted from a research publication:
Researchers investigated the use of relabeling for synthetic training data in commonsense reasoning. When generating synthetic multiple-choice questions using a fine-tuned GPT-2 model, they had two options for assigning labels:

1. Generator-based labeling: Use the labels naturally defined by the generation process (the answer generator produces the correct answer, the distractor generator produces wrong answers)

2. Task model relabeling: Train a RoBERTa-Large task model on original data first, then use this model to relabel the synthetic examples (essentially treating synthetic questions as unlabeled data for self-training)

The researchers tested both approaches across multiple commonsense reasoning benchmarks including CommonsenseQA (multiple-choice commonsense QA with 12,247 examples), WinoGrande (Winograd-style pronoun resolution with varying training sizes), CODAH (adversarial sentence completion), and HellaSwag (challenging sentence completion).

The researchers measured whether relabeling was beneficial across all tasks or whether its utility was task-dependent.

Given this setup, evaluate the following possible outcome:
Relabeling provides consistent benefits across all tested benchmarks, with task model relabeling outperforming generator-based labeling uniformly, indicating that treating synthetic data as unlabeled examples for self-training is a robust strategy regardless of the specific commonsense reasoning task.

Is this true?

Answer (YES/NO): NO